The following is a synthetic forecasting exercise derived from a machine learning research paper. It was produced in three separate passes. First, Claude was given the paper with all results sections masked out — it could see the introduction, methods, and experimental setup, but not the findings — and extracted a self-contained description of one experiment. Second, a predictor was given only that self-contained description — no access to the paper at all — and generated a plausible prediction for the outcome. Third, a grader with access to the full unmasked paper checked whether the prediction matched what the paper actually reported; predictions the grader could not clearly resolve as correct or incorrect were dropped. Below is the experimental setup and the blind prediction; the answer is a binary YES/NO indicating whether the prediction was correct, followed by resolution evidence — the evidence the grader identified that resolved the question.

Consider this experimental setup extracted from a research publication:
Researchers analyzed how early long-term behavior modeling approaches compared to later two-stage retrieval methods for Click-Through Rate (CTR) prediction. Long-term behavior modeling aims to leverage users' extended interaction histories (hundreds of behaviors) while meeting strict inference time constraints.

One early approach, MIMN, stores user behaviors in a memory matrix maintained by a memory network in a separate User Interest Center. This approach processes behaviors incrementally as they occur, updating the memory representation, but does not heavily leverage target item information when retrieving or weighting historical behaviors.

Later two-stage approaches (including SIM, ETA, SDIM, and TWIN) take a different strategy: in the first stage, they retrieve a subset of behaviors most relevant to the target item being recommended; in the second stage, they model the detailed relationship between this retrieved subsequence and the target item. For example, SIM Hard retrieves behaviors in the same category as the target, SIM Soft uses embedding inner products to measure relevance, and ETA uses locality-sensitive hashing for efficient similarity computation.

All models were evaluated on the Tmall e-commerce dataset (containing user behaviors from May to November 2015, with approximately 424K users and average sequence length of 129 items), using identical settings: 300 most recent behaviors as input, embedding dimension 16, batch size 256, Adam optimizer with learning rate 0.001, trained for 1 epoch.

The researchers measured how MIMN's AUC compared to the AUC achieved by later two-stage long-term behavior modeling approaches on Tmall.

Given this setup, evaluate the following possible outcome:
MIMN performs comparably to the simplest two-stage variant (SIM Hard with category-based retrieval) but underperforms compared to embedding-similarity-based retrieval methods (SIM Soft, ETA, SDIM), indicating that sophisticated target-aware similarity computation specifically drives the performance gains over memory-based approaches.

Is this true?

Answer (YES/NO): NO